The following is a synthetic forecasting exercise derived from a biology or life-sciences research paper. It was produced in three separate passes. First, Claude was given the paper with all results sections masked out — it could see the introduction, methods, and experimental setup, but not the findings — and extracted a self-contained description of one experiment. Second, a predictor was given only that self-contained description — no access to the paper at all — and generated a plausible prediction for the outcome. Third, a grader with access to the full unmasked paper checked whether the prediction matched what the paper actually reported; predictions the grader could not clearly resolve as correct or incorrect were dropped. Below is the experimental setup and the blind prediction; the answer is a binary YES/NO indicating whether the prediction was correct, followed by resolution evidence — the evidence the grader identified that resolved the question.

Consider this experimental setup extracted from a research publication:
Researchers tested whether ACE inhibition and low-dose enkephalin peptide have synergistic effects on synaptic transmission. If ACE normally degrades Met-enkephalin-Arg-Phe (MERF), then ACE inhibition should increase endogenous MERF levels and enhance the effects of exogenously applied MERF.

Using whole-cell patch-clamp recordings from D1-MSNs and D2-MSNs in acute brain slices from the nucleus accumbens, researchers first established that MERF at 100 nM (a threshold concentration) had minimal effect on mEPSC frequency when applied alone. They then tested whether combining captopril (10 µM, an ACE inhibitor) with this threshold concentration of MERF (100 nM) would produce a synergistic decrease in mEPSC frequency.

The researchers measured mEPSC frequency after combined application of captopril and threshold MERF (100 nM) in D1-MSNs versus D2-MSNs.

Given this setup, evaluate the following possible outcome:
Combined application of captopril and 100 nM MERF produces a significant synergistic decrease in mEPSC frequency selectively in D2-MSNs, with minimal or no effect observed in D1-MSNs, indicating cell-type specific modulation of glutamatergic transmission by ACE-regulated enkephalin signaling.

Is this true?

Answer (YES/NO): NO